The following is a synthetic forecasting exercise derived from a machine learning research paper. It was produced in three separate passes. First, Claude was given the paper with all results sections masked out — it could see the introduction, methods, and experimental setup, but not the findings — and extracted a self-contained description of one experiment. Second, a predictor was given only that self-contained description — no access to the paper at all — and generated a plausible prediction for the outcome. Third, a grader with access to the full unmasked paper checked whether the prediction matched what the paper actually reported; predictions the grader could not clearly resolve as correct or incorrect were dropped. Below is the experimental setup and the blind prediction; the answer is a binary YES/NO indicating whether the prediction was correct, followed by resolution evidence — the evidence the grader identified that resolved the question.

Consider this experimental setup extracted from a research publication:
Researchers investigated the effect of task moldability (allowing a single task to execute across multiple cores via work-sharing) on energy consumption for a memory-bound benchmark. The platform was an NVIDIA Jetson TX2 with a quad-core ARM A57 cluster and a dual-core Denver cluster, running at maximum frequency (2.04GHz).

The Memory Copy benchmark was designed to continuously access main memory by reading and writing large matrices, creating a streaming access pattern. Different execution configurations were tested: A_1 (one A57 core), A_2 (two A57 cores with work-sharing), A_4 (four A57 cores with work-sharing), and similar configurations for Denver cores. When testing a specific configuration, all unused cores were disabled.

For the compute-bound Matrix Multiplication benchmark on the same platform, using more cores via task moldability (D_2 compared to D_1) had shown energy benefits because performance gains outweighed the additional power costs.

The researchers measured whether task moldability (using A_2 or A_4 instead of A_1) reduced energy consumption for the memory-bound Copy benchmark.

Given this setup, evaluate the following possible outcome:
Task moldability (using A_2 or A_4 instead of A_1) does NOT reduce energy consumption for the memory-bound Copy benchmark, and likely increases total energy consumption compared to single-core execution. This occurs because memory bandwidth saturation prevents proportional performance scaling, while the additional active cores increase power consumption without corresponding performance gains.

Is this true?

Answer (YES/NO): YES